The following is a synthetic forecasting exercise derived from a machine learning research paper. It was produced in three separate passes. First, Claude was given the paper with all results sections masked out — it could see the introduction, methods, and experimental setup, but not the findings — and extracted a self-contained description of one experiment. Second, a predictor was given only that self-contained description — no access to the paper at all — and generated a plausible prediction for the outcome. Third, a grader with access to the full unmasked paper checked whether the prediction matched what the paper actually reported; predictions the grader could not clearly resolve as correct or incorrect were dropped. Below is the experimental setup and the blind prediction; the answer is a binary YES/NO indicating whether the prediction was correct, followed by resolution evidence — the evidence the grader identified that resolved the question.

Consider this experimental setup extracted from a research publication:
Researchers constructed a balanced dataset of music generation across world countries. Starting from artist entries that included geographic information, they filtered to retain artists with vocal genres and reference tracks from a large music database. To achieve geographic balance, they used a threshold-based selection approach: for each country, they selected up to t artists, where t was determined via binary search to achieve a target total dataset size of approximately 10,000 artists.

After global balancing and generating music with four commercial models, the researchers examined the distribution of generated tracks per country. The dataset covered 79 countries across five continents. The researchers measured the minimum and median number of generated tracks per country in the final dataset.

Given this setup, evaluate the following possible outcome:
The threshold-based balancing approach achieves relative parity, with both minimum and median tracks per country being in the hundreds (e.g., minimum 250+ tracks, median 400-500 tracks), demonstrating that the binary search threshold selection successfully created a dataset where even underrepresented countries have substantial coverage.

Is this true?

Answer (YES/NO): NO